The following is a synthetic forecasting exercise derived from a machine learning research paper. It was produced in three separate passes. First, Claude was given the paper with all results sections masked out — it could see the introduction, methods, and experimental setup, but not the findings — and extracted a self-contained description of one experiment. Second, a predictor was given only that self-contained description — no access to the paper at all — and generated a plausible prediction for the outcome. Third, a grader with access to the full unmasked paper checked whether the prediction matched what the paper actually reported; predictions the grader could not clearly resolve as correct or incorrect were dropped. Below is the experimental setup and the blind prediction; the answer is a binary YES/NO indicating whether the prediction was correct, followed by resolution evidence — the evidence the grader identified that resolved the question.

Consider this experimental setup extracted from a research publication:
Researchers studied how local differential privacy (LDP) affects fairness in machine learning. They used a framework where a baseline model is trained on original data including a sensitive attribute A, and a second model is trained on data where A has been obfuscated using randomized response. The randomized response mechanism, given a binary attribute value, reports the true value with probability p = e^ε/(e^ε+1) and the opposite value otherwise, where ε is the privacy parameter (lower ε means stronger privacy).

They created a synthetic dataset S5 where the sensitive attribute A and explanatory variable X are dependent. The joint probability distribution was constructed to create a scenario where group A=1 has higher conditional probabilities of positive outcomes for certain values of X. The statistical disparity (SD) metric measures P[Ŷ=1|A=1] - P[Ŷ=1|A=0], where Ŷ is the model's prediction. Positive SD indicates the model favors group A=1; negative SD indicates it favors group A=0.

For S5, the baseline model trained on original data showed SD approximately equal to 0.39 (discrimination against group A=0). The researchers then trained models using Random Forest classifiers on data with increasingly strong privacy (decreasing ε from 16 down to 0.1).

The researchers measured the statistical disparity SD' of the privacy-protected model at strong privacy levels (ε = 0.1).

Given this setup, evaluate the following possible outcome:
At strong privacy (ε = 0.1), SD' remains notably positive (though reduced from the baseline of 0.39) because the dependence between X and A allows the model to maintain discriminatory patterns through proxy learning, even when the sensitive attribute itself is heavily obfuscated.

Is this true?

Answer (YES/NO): NO